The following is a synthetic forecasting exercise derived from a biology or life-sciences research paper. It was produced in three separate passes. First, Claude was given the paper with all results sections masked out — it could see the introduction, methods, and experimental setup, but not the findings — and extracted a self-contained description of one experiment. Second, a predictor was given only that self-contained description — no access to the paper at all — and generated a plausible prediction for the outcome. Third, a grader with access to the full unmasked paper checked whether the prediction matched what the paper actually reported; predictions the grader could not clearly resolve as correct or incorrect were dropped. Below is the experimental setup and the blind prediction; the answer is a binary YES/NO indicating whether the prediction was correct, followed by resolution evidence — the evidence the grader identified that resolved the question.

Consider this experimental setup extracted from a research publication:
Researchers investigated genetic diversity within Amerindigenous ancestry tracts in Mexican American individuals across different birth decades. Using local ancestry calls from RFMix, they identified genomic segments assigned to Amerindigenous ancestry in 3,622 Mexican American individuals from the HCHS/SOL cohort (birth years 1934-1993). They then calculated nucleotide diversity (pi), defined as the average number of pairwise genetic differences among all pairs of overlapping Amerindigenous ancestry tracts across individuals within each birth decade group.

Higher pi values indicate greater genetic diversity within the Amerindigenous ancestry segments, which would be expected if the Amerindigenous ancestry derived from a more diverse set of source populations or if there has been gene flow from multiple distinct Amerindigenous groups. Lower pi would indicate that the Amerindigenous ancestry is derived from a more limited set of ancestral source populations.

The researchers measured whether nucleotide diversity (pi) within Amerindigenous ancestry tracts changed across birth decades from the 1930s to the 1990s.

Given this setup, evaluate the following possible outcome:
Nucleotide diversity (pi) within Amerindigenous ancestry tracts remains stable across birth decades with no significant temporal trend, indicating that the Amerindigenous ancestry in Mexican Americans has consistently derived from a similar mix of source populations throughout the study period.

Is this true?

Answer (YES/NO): NO